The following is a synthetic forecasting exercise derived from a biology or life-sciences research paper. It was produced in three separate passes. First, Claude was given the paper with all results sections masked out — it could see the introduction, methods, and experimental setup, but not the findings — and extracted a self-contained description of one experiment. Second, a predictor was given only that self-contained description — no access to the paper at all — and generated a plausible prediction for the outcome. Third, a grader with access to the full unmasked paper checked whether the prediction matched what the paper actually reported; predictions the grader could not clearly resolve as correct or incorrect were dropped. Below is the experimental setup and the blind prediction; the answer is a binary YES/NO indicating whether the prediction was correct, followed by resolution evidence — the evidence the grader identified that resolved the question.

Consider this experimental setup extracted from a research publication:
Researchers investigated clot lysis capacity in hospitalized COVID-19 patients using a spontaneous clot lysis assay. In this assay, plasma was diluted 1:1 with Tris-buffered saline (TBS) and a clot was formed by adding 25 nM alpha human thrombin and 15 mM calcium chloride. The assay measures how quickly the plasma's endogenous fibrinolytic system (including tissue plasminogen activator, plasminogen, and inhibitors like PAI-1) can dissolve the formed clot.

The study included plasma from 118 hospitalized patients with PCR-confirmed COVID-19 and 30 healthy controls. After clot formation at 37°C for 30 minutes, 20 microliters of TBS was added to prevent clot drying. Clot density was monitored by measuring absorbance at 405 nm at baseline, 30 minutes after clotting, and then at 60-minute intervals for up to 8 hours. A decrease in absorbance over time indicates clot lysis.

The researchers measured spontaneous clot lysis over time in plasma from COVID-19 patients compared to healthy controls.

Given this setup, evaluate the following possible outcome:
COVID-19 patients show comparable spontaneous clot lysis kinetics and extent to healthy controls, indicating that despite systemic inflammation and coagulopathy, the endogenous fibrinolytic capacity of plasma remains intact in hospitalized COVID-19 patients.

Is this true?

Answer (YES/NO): NO